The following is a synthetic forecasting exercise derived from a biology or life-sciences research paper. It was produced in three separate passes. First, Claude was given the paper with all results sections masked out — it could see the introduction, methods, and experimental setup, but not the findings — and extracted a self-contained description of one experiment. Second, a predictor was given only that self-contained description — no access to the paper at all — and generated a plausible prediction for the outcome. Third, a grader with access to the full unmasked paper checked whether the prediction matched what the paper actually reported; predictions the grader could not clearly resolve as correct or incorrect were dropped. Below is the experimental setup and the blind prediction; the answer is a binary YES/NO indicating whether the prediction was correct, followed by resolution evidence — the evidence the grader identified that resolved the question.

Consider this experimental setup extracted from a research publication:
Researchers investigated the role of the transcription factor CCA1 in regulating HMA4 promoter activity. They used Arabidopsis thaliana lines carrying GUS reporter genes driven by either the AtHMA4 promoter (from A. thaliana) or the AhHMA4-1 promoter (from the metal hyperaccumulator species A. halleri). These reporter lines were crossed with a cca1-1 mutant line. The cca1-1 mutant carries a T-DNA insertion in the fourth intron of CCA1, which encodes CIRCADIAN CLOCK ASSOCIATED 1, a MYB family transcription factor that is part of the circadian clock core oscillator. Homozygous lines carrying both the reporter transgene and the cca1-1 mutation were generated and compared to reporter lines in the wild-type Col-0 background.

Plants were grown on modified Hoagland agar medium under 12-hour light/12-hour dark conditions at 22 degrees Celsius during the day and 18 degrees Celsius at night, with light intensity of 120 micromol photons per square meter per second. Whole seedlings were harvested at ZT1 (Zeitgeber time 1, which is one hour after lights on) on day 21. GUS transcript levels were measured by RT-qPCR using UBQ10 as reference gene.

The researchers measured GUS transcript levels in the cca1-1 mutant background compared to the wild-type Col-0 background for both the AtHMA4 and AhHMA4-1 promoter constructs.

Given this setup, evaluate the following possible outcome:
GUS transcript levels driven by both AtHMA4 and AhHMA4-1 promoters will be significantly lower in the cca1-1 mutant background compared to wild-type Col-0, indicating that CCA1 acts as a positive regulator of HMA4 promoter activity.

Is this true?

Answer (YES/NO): NO